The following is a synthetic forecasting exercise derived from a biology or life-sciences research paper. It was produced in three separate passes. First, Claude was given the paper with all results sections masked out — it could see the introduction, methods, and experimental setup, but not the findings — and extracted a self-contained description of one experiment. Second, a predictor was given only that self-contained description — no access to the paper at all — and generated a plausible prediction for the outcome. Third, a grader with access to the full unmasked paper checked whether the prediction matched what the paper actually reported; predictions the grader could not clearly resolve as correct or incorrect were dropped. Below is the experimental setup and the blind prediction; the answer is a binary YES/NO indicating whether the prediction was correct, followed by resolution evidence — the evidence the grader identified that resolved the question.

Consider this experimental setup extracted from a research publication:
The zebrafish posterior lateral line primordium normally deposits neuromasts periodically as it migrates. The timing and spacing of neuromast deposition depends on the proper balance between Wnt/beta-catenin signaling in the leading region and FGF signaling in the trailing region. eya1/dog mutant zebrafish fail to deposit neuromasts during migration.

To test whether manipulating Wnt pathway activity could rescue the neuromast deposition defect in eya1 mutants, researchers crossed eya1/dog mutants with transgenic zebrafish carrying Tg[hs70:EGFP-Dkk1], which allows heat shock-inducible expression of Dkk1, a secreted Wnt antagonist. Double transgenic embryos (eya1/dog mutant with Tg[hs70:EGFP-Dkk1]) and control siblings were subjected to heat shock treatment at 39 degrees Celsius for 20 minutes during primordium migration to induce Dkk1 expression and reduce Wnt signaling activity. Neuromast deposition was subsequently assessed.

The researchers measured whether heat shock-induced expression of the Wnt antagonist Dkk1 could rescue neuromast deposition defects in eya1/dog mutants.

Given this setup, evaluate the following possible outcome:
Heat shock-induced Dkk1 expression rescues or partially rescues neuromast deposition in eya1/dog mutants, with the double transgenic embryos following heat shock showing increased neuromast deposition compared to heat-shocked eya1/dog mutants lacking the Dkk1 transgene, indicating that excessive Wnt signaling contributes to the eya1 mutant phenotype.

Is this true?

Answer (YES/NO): NO